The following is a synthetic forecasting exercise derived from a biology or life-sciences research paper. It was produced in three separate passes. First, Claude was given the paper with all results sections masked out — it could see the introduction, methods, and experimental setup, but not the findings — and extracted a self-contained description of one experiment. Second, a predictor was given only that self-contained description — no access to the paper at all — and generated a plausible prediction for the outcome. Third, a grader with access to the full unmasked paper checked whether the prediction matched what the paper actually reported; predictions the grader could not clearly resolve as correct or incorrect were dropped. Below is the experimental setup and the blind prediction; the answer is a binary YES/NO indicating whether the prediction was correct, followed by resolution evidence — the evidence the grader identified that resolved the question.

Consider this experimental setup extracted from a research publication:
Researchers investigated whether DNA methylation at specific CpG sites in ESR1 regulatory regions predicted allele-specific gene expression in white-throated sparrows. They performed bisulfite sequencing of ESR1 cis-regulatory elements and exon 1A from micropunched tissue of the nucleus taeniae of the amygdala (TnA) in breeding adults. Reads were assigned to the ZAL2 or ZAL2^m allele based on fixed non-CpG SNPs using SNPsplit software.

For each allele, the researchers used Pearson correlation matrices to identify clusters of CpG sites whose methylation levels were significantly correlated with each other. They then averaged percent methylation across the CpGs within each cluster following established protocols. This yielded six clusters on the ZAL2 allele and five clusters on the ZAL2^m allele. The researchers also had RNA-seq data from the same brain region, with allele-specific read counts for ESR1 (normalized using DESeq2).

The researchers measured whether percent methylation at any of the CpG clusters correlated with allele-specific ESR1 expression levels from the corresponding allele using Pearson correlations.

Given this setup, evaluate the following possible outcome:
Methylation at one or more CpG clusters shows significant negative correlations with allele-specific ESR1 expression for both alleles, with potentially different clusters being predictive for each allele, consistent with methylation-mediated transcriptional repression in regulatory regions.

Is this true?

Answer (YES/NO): NO